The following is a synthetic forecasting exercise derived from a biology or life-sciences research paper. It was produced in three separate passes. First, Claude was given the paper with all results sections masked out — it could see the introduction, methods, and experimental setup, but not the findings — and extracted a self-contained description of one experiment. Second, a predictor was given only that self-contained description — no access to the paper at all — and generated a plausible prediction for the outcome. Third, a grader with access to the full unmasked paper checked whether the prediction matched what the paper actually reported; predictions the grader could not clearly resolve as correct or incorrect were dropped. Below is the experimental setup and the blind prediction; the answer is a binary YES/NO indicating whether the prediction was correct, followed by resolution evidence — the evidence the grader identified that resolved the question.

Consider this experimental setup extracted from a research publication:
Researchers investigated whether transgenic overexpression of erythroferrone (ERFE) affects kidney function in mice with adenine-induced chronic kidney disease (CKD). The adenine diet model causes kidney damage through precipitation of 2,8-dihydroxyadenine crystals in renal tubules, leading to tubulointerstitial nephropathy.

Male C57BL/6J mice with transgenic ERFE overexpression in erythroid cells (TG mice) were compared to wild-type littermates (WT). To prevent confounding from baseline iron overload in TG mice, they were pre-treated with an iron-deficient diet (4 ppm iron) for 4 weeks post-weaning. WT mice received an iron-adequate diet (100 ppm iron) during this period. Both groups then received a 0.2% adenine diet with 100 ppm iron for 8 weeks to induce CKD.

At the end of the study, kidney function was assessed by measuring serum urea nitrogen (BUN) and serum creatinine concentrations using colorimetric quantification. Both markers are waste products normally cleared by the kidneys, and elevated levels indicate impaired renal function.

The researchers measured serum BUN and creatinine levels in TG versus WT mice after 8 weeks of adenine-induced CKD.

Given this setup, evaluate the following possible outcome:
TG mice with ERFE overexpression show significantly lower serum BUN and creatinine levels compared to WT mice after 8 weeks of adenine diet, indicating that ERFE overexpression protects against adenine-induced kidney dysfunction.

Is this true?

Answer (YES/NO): YES